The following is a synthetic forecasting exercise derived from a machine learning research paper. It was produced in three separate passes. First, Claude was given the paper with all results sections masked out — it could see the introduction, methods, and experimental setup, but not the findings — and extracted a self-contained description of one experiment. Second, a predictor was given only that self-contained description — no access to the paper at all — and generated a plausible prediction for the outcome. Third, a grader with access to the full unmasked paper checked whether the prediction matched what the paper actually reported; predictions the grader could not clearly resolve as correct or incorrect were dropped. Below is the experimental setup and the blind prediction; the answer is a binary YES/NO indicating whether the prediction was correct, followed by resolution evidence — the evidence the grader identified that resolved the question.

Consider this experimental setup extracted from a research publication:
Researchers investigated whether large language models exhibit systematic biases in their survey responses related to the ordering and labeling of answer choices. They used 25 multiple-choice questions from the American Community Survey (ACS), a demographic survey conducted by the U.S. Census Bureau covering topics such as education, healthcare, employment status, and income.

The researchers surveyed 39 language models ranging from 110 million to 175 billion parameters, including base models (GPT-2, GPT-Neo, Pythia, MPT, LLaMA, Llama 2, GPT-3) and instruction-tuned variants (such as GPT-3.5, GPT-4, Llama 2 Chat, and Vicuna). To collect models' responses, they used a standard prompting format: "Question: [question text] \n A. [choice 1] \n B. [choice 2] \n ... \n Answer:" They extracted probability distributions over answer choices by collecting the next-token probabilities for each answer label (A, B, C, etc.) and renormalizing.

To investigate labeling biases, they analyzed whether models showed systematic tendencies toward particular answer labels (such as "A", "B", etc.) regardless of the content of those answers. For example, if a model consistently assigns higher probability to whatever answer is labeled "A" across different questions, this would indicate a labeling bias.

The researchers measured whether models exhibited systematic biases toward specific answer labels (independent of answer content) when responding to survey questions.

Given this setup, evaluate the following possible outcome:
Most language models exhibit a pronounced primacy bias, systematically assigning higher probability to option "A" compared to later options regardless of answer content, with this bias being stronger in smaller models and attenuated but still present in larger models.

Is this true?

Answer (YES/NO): NO